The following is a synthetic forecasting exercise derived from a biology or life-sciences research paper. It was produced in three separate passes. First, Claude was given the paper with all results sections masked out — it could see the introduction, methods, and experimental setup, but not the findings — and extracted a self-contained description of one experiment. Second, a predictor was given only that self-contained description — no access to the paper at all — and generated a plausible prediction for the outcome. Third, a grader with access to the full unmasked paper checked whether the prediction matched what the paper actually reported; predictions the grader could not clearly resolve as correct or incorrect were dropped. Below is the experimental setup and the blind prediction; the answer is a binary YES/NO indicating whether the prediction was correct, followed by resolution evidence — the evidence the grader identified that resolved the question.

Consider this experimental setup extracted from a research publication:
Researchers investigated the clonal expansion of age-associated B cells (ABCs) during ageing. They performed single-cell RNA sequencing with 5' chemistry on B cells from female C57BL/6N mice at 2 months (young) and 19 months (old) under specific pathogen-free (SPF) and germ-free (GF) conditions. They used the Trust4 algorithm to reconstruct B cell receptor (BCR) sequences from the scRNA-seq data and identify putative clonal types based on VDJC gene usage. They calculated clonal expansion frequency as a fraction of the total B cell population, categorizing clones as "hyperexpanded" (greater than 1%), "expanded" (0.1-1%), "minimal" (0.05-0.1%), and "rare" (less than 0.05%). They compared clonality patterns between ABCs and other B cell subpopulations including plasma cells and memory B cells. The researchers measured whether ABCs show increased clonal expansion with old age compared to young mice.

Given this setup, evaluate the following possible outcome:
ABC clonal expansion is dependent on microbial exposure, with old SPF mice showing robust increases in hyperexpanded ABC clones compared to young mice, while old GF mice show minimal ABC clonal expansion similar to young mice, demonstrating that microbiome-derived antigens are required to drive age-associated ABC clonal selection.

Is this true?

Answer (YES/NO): NO